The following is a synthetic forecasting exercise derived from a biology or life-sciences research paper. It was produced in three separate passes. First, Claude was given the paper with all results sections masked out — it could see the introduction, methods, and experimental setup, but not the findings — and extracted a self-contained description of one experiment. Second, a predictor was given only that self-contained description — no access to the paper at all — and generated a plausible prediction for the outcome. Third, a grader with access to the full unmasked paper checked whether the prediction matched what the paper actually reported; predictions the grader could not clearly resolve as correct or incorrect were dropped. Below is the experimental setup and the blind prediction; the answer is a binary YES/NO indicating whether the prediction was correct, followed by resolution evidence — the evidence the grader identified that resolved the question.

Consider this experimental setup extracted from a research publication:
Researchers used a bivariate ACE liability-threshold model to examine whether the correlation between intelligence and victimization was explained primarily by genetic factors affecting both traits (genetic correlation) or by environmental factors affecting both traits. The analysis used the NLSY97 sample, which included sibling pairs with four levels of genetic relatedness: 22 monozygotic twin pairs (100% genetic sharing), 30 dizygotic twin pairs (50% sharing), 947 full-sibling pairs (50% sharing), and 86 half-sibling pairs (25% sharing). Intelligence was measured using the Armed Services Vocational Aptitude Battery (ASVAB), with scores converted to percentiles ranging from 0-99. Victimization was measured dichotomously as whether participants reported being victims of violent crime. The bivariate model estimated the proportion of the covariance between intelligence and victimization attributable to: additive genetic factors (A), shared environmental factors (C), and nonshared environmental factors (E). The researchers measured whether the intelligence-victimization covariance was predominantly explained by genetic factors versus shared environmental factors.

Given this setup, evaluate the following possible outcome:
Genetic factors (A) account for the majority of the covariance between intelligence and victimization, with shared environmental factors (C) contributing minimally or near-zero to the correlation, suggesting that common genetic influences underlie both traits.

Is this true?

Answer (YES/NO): NO